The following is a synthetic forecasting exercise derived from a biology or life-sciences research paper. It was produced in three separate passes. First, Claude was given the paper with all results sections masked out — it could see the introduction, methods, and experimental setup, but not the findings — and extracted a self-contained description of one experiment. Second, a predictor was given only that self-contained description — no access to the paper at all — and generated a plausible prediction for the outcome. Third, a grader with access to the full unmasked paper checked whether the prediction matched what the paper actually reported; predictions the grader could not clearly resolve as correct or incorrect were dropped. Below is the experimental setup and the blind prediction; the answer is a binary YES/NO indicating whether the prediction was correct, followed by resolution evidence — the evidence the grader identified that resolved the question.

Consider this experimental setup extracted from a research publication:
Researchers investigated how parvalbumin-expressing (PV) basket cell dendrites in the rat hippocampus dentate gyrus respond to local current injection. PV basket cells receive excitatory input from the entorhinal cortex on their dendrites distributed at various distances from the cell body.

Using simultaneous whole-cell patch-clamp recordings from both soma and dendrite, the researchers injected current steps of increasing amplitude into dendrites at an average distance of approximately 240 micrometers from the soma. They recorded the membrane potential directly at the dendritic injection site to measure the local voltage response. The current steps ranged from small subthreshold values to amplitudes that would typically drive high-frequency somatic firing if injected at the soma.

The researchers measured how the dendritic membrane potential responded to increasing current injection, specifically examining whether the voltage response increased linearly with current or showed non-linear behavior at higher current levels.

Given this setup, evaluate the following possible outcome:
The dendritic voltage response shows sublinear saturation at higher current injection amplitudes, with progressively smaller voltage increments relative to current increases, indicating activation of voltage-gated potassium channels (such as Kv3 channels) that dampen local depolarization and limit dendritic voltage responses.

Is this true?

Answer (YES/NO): YES